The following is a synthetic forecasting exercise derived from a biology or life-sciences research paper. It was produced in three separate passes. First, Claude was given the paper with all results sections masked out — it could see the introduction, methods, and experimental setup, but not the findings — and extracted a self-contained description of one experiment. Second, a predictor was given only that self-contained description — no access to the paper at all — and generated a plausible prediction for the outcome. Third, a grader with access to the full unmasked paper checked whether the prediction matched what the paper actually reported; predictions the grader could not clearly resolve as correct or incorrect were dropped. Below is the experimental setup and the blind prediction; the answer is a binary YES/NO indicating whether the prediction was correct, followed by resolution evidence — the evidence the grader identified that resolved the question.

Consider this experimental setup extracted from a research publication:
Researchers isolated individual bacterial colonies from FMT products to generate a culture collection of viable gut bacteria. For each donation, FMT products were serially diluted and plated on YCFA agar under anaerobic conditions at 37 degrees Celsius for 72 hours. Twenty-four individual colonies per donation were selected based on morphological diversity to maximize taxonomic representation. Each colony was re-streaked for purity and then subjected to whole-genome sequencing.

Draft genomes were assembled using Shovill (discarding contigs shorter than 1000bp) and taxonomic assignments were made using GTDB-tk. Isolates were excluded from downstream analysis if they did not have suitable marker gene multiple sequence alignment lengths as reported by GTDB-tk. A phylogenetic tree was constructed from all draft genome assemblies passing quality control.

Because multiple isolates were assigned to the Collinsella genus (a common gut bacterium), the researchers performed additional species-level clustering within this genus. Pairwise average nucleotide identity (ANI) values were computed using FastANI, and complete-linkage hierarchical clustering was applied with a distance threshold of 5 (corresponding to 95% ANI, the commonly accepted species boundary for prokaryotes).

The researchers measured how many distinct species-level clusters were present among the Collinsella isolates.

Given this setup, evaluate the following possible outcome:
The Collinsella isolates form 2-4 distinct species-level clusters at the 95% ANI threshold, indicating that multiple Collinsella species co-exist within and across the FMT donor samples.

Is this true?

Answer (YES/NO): NO